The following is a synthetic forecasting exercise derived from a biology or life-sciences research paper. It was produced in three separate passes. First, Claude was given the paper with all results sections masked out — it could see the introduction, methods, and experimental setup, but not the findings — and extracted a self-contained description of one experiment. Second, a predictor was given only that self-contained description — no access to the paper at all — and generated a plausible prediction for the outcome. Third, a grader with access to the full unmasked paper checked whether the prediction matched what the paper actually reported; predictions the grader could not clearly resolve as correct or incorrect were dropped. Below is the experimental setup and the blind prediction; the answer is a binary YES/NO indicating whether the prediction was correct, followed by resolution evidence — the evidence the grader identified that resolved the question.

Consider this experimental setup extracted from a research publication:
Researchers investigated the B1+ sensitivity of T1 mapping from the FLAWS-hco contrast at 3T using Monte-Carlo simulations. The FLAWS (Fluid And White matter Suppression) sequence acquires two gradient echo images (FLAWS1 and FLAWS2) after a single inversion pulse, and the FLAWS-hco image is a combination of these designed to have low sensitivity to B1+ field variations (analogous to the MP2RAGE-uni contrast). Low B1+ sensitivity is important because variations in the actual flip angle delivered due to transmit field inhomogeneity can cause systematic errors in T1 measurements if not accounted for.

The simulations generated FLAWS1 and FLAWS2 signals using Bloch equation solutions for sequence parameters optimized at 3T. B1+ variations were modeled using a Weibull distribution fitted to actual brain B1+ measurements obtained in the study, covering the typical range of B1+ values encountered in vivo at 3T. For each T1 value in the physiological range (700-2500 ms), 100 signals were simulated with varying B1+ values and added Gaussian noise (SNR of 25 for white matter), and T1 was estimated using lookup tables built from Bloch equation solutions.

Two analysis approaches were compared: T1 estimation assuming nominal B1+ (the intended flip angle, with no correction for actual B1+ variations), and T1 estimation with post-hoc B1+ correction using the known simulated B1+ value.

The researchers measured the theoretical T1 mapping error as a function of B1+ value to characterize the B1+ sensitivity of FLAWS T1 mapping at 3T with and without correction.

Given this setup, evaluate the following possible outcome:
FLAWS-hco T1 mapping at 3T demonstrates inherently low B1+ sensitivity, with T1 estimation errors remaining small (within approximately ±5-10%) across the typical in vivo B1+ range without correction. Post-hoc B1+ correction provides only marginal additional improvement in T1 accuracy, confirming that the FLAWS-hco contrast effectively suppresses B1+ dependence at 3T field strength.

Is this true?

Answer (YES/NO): NO